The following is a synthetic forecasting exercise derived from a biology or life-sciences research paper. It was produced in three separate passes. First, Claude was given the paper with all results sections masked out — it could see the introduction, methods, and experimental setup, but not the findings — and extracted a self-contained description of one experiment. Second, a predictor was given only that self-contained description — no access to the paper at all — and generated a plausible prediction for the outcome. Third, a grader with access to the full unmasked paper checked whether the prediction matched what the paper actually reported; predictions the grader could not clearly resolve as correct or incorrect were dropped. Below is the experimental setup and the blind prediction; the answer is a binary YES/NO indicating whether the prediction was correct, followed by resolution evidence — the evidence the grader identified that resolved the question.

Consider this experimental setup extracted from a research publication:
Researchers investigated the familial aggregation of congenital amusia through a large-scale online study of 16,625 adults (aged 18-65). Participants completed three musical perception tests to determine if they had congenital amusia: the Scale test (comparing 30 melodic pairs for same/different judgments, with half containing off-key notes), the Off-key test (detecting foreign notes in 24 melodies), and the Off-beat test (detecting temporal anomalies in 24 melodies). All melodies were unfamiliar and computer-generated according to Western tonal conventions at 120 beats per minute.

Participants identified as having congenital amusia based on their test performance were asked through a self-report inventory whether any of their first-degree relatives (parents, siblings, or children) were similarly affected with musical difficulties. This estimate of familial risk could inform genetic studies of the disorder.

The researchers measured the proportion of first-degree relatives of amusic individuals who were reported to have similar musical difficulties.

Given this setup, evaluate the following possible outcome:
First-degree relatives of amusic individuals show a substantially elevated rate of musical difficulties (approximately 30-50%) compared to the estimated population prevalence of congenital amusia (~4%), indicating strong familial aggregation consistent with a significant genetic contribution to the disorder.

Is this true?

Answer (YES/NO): YES